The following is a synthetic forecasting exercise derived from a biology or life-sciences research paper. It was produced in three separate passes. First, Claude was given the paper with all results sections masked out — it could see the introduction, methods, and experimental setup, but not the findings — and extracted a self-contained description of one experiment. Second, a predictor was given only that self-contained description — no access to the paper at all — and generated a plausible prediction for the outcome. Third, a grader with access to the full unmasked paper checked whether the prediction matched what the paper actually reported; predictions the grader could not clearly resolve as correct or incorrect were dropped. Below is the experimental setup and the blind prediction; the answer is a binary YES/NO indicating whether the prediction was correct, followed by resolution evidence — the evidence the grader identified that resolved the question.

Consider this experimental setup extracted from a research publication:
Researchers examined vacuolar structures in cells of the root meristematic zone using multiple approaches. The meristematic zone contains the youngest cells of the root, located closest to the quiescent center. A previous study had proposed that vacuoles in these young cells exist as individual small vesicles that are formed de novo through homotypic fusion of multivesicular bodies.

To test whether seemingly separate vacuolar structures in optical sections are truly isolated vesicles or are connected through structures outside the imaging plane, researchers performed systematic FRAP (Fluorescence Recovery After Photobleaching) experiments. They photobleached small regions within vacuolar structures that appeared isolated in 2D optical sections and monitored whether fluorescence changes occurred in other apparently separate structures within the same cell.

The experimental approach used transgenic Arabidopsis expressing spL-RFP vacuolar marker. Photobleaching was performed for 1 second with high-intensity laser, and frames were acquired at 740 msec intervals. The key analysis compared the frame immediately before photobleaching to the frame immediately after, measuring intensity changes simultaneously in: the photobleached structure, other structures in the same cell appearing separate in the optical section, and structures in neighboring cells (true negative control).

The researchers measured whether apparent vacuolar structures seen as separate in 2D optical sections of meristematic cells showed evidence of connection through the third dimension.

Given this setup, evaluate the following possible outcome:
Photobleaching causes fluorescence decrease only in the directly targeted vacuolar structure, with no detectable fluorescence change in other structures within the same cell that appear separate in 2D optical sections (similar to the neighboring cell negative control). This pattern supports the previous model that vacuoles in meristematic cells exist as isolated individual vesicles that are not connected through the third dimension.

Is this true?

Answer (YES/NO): NO